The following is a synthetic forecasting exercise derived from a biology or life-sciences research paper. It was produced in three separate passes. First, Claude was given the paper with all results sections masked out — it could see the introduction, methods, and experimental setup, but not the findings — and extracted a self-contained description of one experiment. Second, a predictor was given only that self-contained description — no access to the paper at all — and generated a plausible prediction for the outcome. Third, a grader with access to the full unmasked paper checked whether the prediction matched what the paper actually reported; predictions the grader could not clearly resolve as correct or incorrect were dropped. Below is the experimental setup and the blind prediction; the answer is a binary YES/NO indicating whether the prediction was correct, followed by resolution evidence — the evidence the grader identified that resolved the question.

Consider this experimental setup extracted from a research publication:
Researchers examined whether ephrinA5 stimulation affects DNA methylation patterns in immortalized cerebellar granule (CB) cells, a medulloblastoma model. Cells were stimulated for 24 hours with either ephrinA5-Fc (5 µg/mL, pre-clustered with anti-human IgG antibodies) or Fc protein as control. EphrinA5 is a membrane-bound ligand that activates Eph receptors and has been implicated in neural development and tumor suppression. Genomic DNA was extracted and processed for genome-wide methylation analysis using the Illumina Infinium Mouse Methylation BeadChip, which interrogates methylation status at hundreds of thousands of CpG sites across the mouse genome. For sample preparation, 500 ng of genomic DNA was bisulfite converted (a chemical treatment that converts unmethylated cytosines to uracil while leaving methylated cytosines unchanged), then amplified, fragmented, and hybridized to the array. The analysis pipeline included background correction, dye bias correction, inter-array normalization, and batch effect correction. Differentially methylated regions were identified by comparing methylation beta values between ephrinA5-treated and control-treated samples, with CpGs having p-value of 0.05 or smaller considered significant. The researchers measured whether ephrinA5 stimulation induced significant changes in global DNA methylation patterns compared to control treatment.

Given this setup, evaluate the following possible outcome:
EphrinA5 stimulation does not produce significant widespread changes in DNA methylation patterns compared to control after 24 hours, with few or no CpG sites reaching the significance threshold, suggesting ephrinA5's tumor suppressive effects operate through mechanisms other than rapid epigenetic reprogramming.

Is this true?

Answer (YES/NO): NO